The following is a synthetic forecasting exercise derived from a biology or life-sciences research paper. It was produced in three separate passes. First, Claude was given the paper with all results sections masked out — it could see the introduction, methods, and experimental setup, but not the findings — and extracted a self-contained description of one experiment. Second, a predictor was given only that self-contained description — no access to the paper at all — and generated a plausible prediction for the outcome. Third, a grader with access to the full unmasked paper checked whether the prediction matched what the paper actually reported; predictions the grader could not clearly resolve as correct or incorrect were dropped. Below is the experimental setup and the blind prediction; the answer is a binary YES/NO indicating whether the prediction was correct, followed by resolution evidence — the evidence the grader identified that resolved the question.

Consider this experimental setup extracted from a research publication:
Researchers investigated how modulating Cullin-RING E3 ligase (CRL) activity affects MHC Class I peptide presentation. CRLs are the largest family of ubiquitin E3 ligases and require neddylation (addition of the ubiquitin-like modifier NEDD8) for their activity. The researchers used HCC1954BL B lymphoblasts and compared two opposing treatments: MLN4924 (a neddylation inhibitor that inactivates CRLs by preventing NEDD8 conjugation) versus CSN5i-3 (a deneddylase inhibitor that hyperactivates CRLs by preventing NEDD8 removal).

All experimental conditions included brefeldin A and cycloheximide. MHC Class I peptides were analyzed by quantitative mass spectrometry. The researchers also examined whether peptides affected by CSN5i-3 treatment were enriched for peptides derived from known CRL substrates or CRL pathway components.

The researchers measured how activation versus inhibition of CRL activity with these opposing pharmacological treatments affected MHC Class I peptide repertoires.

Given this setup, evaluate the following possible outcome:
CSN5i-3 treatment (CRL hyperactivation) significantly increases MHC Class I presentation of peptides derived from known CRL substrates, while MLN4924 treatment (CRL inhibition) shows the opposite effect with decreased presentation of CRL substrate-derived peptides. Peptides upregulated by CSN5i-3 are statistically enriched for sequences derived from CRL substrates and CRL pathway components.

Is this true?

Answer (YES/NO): NO